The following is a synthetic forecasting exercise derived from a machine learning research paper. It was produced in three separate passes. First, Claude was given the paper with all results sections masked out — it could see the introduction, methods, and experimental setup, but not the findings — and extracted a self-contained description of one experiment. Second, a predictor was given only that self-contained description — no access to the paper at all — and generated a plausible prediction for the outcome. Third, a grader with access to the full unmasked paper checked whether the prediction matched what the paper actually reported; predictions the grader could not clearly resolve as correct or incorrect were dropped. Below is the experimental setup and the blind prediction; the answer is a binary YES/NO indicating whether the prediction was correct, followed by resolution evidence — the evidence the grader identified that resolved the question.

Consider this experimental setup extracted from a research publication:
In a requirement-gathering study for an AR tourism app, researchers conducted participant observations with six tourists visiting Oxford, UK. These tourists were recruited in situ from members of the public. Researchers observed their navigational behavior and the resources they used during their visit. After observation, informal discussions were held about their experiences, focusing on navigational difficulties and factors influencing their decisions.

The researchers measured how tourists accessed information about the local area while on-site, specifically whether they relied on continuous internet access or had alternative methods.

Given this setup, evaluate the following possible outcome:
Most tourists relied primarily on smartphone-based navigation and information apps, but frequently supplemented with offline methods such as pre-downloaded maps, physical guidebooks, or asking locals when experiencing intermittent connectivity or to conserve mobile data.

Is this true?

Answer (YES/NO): NO